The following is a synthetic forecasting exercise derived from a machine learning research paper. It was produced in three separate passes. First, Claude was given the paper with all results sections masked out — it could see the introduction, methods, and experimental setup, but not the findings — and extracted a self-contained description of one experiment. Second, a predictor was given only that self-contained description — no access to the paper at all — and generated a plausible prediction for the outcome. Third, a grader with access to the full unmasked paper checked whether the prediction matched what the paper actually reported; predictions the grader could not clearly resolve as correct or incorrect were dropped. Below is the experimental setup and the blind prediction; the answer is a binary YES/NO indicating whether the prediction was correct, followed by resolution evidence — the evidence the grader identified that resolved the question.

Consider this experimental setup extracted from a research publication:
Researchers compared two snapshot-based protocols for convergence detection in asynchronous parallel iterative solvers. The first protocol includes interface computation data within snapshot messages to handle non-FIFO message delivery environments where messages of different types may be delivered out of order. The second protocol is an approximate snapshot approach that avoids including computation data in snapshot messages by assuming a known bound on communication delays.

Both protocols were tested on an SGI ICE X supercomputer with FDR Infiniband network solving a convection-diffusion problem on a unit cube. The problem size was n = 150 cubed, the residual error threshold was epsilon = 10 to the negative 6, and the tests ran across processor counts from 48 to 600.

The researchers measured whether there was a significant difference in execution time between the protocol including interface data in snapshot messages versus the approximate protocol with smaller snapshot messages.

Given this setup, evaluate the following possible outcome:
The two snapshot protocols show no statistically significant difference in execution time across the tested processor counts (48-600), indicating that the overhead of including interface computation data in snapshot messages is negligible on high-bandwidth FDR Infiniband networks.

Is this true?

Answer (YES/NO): YES